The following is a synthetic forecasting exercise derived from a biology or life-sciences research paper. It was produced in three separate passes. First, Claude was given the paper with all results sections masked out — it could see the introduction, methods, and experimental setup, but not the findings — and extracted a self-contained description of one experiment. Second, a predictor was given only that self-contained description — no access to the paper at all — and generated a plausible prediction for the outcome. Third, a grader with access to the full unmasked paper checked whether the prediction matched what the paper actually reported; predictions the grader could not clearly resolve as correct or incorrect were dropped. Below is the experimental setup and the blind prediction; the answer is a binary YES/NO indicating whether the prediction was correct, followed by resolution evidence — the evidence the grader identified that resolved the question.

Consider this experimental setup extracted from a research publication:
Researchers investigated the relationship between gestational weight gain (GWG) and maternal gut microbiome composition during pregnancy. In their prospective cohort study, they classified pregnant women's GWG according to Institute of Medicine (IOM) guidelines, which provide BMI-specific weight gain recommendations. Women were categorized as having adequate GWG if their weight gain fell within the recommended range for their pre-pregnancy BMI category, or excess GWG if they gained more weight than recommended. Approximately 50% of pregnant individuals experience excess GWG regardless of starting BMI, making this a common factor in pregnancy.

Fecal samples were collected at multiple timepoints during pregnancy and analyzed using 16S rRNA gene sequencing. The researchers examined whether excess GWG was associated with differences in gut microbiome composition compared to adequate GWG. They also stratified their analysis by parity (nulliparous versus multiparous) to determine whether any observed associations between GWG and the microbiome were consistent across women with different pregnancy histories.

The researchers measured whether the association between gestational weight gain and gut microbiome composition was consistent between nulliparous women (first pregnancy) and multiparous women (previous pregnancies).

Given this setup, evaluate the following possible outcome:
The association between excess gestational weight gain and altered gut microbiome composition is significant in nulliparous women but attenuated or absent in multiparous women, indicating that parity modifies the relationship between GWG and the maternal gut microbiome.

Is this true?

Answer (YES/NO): NO